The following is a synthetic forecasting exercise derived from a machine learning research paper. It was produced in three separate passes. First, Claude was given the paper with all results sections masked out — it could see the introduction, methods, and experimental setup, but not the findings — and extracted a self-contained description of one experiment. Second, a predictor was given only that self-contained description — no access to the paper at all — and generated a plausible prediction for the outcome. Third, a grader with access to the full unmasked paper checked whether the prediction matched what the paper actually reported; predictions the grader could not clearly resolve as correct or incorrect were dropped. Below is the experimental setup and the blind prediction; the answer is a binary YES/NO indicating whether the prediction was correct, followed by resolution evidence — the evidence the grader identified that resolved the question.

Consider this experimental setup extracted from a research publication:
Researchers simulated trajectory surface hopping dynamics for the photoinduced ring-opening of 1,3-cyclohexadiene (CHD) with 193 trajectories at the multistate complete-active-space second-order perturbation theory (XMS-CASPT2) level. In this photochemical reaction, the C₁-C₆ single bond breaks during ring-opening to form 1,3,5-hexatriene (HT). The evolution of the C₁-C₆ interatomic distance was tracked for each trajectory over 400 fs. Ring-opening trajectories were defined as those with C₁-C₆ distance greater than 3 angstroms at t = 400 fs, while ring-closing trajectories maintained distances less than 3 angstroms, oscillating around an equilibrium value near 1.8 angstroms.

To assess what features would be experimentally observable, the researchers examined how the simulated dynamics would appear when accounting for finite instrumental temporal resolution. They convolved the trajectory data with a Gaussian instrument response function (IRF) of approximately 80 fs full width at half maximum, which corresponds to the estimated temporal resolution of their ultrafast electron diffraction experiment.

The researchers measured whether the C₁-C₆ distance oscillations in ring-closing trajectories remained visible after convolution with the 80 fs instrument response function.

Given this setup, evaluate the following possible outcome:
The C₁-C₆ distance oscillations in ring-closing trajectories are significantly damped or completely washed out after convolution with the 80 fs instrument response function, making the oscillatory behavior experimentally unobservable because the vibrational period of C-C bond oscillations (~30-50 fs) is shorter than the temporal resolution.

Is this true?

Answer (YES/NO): YES